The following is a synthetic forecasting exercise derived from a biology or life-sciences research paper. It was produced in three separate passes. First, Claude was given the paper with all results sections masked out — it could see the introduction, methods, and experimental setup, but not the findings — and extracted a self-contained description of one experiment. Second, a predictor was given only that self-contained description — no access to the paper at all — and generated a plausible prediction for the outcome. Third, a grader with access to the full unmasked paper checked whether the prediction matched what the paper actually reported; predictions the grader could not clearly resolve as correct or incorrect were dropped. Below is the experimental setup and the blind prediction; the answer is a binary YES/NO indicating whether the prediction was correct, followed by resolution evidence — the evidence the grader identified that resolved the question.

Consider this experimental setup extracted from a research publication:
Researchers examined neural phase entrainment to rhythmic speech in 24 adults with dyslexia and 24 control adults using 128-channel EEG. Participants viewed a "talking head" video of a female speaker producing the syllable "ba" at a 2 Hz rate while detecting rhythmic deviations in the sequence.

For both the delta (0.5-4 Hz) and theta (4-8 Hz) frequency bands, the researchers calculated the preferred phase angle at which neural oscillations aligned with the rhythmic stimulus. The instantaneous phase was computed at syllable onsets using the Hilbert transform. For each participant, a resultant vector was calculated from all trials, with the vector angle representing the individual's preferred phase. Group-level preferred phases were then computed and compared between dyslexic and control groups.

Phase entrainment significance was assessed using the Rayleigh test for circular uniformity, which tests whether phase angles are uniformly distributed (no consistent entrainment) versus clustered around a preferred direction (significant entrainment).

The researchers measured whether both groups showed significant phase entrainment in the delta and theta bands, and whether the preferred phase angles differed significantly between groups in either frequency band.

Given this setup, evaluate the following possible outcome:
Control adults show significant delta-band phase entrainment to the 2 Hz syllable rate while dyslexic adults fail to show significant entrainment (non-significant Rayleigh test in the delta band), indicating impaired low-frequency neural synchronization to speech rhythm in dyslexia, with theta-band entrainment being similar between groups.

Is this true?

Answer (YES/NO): NO